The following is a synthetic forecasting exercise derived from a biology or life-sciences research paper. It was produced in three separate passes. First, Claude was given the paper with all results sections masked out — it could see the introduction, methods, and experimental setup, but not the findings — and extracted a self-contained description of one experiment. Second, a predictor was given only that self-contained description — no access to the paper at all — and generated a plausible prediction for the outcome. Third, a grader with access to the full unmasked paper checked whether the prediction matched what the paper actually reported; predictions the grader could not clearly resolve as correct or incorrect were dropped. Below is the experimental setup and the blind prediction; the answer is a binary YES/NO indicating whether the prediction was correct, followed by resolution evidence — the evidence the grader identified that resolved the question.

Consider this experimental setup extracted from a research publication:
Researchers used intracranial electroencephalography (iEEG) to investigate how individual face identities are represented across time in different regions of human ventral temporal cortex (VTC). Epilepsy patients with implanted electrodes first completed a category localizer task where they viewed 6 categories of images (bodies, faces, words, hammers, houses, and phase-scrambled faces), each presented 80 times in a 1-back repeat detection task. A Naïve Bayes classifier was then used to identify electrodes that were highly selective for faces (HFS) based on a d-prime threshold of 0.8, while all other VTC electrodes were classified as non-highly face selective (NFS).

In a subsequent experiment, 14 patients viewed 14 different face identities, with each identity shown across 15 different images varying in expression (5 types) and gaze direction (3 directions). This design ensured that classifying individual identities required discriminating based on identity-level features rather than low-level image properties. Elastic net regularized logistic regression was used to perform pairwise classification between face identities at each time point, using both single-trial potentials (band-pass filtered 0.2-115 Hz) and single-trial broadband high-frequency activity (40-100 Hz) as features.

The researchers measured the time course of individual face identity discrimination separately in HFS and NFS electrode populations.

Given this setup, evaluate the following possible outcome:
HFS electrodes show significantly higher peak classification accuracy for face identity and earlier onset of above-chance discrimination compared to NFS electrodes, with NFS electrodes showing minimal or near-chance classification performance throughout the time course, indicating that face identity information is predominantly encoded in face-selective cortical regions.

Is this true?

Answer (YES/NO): NO